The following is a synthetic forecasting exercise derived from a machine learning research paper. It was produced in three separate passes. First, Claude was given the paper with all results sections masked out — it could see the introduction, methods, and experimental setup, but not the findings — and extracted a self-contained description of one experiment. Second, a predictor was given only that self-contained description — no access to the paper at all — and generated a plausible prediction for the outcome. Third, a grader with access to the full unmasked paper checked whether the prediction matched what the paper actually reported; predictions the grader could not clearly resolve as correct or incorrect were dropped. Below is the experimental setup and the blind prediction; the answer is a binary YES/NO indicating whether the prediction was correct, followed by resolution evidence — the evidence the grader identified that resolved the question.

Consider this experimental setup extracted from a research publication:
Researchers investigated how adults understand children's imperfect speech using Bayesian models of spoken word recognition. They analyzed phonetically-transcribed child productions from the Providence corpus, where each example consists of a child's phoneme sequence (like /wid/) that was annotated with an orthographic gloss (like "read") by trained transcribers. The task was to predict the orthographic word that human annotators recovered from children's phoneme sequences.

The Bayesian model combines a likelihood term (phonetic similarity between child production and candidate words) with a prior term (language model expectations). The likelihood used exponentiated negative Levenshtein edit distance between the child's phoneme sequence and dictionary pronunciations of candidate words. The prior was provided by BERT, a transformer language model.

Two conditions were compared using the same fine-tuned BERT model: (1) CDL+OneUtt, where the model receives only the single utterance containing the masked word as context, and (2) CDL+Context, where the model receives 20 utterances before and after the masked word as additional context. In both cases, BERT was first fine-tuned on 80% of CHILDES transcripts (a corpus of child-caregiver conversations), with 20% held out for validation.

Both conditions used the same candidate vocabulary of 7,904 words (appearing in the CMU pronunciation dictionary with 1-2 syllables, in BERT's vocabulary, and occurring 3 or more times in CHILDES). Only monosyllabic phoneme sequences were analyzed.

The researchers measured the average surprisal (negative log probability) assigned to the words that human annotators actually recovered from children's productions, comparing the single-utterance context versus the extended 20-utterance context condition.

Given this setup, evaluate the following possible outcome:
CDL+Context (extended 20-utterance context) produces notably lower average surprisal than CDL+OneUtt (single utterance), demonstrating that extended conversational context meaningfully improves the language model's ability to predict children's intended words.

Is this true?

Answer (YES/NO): YES